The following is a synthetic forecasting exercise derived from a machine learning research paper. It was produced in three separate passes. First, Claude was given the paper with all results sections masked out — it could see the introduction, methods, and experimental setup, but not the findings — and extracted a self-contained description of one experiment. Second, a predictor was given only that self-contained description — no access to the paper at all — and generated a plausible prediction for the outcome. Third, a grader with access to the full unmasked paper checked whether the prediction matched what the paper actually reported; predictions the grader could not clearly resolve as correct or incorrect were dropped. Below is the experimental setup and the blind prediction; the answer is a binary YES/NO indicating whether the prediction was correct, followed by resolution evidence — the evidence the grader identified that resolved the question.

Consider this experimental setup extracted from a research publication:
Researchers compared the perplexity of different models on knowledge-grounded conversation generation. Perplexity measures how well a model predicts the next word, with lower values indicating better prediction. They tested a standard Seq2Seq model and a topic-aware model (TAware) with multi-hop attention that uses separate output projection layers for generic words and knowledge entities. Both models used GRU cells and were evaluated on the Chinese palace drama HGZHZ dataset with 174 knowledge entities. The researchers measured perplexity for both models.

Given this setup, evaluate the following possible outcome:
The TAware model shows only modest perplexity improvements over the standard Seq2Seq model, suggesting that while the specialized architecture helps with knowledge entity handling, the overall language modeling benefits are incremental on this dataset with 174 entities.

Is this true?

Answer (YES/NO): YES